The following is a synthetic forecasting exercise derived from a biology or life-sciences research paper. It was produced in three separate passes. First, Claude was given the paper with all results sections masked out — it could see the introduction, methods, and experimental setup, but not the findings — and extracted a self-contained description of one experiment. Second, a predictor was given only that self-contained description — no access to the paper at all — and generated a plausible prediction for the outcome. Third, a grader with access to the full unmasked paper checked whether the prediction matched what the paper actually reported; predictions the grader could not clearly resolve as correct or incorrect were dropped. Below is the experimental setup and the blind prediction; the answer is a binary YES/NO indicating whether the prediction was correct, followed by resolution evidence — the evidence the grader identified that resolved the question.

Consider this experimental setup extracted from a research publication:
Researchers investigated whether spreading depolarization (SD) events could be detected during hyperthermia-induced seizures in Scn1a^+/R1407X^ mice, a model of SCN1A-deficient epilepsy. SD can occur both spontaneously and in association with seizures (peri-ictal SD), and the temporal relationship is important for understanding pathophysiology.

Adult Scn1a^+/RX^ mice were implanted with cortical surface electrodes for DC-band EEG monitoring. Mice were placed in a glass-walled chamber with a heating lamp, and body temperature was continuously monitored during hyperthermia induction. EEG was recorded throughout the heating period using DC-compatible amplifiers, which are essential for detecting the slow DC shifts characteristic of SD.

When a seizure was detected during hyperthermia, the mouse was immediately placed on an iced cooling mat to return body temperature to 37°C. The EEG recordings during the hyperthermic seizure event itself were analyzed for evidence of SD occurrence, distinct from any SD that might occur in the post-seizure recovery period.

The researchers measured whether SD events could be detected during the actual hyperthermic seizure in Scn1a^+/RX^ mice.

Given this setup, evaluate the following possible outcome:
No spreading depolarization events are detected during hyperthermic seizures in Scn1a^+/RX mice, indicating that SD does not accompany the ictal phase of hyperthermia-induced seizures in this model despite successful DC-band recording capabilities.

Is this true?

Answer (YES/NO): NO